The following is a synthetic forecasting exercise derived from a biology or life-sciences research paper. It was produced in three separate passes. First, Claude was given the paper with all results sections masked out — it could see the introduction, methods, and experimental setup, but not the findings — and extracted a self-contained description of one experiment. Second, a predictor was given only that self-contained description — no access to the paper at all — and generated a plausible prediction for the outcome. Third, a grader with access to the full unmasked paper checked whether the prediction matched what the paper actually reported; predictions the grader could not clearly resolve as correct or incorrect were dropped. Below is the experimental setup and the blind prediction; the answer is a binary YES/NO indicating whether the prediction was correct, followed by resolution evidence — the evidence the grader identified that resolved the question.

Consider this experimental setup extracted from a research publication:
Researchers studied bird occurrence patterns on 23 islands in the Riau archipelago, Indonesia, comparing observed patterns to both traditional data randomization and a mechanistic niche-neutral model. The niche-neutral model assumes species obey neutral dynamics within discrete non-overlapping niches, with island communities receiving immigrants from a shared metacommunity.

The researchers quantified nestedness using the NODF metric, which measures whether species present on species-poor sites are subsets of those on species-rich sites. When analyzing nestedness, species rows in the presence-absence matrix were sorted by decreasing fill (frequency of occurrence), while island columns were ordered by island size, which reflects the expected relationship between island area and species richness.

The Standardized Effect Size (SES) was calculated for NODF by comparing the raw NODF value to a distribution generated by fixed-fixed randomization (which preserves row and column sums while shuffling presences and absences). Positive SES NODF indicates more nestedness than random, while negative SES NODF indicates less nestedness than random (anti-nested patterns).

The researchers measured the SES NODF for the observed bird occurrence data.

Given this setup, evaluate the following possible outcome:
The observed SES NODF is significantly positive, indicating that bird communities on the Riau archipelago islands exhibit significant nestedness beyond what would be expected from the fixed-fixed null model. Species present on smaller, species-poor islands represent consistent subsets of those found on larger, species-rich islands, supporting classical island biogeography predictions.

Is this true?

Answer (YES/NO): NO